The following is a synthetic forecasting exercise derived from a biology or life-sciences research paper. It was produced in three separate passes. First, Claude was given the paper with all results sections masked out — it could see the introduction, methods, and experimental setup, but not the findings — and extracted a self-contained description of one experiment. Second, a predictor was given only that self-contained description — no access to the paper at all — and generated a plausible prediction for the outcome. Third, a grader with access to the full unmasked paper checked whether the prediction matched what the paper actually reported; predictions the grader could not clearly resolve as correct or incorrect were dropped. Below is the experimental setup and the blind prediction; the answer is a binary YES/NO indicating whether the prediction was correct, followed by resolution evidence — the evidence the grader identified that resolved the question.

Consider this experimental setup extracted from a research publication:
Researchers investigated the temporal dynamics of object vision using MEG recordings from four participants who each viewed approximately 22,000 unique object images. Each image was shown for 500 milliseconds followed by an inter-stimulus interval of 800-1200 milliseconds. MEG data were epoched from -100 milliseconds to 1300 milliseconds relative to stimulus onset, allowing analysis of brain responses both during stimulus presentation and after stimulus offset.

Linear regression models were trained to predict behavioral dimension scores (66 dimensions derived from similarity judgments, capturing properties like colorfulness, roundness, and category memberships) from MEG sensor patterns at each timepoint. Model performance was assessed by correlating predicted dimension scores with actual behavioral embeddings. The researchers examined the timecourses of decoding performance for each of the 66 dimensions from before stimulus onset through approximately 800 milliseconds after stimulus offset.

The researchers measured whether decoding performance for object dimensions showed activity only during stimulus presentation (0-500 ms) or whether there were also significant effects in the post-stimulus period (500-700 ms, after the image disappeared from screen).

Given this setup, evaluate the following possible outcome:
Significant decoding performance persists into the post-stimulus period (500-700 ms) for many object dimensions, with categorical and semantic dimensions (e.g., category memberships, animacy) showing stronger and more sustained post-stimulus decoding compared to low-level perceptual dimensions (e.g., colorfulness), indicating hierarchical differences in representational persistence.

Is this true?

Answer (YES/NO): NO